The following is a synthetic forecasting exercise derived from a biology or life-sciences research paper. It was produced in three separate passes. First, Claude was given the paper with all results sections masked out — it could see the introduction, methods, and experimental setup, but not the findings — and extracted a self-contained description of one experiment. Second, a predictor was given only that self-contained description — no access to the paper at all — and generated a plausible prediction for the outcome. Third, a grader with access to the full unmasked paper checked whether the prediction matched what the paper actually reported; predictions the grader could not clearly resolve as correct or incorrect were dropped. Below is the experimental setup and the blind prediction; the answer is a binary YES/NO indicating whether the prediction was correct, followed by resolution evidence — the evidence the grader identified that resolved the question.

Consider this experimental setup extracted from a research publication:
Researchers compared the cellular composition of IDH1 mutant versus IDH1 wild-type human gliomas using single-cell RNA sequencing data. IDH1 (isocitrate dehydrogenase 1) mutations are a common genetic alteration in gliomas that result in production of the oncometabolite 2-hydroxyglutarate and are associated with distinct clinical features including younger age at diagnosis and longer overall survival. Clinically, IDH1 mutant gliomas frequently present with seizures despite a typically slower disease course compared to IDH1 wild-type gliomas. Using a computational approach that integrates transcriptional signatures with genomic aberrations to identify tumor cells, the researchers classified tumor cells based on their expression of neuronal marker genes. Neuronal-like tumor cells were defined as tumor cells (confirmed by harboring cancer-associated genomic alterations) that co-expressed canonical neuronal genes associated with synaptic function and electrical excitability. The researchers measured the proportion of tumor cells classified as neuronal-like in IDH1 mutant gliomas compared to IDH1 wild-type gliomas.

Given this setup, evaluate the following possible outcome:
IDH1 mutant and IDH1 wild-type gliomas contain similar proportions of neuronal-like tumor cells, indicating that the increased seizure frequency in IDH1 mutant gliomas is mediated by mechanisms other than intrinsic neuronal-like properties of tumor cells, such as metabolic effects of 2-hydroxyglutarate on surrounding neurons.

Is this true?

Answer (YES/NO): NO